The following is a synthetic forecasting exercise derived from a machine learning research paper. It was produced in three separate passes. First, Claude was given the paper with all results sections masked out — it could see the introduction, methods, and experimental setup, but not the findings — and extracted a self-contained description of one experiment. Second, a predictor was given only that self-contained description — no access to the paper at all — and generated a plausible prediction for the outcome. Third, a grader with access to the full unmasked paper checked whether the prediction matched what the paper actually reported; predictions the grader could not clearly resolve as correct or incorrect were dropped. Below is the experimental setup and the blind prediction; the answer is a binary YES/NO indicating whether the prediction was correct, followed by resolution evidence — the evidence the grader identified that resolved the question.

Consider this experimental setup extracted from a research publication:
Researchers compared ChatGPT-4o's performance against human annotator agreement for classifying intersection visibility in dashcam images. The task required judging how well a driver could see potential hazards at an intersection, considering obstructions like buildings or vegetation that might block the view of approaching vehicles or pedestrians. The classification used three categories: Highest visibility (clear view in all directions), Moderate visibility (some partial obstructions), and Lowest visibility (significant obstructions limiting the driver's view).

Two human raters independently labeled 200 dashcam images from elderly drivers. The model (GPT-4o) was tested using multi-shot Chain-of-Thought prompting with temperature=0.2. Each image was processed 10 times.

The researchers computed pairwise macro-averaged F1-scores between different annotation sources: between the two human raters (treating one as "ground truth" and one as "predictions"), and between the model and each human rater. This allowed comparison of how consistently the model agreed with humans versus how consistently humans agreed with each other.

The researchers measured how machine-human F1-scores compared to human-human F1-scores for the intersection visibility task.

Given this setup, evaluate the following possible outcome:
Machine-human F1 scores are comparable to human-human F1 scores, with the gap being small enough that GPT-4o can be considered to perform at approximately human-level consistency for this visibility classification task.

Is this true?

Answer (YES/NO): YES